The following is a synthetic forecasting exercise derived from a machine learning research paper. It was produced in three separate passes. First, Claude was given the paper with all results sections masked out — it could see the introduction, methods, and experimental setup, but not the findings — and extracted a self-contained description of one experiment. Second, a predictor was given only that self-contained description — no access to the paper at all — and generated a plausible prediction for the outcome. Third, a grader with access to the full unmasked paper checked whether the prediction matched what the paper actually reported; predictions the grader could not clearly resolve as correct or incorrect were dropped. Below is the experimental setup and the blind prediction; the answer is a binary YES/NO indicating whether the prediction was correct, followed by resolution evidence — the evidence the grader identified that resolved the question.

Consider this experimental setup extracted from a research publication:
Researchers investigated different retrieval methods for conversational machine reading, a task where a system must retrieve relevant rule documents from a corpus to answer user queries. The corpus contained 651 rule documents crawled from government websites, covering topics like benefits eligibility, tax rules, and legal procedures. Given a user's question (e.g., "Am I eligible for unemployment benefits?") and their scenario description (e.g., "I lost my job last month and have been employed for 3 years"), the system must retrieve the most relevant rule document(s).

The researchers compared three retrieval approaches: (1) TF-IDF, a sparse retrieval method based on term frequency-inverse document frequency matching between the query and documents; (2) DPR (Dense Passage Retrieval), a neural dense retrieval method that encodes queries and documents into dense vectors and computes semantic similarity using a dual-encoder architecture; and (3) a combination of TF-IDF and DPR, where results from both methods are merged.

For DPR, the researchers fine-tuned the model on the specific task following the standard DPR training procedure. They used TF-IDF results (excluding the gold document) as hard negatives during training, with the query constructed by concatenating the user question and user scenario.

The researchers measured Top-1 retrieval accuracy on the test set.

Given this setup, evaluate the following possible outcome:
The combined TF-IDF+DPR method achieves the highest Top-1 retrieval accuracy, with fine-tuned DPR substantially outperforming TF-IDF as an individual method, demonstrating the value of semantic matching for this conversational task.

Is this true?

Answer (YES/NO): NO